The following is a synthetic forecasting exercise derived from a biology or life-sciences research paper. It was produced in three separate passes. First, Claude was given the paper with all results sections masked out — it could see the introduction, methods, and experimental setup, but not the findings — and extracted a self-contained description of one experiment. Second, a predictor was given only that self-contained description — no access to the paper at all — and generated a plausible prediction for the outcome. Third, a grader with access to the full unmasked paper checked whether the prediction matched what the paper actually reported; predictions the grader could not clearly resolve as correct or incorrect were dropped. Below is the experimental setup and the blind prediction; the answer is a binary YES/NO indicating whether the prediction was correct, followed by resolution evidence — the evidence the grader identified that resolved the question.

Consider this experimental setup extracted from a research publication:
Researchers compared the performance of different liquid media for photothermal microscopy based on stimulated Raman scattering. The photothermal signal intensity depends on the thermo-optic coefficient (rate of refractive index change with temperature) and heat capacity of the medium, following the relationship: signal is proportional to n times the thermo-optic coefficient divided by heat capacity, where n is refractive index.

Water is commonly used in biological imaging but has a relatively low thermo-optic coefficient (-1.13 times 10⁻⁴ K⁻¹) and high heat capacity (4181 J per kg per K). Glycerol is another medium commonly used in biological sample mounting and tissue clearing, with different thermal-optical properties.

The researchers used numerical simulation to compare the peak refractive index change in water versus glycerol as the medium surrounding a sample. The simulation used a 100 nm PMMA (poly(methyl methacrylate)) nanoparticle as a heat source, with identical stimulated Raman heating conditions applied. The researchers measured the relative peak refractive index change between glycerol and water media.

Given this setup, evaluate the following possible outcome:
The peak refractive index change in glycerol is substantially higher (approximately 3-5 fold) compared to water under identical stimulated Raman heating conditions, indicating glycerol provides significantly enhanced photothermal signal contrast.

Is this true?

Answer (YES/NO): NO